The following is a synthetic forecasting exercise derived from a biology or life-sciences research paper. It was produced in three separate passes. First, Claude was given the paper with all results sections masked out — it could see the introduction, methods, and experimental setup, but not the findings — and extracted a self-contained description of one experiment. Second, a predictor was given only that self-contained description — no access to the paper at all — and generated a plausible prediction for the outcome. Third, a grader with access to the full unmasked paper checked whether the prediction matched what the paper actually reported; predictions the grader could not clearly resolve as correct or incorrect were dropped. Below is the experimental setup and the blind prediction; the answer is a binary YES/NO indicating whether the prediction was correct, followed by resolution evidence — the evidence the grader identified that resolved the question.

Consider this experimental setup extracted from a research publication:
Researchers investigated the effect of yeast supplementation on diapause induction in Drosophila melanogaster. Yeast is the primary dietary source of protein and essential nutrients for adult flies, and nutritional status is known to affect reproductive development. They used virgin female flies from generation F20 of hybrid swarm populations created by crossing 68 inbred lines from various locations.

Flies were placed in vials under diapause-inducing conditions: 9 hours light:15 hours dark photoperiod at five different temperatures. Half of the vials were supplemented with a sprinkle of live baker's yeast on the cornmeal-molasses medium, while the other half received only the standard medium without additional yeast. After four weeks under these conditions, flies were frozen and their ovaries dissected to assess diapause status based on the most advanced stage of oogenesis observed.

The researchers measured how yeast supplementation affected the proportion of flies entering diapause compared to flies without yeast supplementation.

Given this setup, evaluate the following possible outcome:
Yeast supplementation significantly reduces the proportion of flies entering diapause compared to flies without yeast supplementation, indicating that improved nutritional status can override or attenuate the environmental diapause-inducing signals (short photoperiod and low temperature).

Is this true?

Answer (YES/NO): YES